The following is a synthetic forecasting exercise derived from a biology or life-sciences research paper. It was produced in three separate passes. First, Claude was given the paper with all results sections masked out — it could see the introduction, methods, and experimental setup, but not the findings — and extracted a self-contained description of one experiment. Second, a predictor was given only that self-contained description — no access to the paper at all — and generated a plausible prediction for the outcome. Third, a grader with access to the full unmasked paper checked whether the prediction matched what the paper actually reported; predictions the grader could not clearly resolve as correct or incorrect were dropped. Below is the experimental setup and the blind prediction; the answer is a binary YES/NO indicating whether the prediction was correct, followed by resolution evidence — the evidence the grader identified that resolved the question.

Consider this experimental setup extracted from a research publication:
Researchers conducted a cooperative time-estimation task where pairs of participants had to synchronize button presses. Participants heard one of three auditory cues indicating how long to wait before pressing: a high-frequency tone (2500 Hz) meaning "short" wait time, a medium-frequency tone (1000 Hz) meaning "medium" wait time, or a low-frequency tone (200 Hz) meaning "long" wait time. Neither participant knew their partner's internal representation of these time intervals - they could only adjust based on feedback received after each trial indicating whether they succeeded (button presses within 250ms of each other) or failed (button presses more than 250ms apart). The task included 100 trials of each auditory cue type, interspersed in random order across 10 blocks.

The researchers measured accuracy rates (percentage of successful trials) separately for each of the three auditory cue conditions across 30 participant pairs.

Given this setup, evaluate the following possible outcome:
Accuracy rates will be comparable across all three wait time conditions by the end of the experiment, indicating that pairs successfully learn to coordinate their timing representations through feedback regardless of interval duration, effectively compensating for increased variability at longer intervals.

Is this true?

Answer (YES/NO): NO